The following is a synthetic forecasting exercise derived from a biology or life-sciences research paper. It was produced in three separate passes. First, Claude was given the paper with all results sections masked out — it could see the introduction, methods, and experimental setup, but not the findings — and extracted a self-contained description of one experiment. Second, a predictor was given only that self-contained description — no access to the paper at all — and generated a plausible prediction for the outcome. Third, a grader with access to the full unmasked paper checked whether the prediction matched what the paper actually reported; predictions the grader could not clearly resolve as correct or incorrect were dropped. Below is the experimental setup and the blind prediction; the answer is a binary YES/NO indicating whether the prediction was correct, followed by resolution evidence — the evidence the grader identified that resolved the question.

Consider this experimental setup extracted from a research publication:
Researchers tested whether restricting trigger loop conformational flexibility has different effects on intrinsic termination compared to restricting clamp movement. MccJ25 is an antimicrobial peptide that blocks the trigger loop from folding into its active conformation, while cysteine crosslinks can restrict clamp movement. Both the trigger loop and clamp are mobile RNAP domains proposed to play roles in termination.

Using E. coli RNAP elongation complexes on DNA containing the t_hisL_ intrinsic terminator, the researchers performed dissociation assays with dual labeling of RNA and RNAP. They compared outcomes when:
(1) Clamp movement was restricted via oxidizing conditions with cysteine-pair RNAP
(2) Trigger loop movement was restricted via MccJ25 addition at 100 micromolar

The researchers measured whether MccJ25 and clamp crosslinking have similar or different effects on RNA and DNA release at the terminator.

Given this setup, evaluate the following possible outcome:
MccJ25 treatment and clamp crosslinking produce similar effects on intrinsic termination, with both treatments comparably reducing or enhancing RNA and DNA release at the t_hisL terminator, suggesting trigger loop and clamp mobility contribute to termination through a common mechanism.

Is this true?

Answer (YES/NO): NO